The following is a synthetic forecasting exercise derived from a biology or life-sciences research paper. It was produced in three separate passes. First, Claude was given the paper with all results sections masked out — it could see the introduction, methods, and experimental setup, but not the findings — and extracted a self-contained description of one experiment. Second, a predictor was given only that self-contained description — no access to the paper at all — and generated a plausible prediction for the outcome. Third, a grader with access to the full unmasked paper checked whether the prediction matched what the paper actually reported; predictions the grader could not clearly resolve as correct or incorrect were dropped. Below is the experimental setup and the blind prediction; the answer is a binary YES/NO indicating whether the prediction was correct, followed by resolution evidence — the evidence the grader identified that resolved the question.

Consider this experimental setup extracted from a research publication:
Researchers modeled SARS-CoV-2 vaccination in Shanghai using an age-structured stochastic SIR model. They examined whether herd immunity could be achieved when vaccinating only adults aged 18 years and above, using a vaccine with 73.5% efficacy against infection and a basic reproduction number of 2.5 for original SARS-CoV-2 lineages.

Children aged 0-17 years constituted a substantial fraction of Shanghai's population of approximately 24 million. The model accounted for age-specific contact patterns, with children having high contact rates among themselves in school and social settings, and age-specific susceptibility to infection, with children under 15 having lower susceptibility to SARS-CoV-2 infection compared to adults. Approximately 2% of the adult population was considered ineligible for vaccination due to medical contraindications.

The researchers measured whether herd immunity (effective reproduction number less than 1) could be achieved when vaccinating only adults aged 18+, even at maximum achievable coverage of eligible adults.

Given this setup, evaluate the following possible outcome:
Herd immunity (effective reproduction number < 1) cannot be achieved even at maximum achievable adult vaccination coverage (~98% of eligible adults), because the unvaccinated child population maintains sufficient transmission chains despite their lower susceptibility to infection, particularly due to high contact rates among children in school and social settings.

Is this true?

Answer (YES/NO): YES